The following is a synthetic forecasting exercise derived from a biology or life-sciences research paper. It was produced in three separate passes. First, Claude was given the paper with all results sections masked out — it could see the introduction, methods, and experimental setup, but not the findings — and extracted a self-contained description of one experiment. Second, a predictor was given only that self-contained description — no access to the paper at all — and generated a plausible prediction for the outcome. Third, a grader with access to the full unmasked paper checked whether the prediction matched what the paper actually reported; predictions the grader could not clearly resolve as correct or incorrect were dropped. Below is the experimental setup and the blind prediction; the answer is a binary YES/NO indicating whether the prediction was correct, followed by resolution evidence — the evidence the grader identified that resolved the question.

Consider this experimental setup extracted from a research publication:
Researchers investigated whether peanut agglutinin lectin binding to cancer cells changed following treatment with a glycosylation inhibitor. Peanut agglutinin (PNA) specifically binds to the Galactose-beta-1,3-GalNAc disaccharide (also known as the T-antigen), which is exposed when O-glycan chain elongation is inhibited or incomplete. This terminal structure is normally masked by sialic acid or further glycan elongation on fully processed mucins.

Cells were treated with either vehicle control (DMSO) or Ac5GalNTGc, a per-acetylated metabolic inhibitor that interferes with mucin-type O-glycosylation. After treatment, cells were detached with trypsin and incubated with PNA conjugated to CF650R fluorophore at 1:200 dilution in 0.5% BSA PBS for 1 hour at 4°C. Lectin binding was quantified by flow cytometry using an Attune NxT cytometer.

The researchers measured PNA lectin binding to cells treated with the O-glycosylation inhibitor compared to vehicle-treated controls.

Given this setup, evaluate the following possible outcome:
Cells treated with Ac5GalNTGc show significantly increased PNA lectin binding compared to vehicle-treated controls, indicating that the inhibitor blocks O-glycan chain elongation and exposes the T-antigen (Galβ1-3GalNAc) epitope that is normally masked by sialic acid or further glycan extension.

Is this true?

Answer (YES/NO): NO